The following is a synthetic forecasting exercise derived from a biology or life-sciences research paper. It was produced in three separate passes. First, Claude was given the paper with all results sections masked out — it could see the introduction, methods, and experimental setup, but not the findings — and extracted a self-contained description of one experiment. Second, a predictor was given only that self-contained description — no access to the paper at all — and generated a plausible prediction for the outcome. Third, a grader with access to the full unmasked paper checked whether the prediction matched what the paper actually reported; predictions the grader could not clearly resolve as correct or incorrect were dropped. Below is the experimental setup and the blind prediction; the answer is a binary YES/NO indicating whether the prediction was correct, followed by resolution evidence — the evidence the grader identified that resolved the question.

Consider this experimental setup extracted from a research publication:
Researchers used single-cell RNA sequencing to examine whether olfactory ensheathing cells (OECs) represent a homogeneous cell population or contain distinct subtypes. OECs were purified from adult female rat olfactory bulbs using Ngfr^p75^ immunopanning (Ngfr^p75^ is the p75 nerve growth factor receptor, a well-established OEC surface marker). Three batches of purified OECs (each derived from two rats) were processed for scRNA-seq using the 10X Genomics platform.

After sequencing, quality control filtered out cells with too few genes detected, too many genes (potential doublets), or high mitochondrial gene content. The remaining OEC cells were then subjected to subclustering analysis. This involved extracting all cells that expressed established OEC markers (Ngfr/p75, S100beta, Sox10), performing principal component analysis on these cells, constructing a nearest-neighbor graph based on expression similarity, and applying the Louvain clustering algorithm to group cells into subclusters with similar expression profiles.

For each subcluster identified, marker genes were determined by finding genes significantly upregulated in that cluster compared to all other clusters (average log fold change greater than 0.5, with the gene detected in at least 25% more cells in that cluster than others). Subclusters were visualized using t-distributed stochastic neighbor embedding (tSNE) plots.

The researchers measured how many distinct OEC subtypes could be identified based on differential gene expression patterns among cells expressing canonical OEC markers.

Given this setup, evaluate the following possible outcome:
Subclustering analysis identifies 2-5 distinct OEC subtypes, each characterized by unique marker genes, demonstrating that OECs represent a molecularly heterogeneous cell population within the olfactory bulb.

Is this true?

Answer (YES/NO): YES